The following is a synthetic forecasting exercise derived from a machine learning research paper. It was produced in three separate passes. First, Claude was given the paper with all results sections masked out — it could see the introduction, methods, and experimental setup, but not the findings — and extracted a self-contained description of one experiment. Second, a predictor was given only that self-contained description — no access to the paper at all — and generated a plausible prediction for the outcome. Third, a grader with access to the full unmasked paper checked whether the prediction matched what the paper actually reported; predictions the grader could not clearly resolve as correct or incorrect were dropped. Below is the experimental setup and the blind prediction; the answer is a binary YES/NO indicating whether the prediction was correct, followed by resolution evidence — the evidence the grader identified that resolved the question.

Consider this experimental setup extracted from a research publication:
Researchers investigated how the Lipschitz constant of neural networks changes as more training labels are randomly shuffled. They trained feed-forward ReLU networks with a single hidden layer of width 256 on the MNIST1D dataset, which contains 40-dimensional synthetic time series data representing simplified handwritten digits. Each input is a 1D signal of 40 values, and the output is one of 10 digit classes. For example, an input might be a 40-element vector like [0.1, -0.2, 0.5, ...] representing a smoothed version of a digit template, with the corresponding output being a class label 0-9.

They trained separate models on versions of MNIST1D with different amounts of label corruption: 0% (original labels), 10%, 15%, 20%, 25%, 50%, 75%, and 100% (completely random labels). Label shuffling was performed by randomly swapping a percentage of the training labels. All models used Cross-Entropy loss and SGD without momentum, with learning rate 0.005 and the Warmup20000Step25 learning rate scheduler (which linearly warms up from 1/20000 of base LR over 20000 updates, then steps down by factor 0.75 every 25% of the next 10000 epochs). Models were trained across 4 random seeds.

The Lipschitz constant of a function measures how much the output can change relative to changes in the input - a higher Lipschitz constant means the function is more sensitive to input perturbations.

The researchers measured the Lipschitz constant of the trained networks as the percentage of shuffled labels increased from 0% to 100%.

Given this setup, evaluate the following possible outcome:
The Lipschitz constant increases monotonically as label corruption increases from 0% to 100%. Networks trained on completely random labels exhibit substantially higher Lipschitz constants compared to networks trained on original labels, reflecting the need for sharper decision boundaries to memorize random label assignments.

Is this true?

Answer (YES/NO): NO